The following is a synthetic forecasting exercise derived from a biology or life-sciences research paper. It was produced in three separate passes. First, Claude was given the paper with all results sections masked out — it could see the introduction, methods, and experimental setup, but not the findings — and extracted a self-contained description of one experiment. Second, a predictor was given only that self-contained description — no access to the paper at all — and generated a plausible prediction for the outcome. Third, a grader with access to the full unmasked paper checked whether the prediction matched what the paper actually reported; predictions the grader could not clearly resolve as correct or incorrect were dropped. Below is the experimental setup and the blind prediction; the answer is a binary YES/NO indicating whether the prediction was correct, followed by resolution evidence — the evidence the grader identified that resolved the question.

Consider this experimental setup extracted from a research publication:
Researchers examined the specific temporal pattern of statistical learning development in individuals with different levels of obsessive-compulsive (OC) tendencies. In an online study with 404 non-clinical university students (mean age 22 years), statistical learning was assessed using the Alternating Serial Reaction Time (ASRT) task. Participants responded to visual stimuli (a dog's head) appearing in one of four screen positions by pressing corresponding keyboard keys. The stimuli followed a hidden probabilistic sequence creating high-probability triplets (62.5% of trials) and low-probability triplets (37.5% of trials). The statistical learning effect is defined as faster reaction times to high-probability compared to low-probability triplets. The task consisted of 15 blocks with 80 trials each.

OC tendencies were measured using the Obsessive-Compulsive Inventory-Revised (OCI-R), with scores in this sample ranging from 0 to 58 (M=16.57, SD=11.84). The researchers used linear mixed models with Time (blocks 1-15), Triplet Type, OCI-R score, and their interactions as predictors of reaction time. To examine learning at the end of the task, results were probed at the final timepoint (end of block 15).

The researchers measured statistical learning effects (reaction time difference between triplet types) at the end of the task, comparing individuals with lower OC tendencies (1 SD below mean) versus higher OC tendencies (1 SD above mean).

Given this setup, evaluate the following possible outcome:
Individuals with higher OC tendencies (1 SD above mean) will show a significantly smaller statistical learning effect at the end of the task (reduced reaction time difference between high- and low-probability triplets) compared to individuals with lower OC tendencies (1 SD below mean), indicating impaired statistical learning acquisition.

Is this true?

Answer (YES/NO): NO